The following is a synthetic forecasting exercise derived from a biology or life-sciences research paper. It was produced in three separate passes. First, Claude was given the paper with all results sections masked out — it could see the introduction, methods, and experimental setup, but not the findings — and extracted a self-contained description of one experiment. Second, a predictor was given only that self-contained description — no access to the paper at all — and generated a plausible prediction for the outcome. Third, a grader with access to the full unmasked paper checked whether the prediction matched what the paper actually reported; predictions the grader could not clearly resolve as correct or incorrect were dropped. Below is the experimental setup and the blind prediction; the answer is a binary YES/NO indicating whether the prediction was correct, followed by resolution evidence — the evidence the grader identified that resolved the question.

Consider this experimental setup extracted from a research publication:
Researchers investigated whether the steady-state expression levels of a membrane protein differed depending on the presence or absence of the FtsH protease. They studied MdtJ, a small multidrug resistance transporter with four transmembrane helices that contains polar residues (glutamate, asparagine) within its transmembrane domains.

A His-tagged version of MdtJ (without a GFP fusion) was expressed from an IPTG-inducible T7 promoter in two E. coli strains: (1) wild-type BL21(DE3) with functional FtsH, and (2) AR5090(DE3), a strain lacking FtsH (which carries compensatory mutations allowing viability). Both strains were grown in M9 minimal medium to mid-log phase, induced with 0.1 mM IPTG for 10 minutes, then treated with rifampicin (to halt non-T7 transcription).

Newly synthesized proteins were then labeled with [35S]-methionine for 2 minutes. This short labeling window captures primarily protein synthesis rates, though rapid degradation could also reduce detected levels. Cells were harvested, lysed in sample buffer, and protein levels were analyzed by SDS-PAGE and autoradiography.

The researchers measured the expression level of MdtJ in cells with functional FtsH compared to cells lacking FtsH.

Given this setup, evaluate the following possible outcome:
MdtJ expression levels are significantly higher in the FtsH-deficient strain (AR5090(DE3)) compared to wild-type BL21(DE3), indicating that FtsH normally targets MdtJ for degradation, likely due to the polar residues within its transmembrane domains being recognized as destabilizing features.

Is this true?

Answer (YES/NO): YES